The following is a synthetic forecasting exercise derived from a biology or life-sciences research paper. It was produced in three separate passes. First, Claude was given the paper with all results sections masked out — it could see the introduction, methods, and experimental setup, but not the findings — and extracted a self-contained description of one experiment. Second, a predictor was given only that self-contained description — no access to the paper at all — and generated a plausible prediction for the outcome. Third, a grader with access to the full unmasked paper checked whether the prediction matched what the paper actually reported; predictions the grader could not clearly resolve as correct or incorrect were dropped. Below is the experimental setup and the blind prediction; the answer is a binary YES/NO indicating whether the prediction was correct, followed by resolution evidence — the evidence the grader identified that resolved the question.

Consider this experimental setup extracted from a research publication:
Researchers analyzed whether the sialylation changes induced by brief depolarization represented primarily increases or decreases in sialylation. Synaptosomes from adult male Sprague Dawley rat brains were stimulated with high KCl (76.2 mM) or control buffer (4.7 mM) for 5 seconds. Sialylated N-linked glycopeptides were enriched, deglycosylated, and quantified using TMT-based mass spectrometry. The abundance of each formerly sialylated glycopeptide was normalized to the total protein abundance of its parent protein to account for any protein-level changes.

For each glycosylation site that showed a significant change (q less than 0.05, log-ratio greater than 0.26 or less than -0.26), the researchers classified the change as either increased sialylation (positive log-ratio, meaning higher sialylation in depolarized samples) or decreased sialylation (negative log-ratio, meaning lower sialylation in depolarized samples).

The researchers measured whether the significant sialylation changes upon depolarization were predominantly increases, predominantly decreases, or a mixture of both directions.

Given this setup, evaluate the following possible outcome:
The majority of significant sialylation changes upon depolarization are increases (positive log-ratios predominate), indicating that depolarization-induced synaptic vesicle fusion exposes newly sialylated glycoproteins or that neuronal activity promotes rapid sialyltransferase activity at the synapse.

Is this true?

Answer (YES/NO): NO